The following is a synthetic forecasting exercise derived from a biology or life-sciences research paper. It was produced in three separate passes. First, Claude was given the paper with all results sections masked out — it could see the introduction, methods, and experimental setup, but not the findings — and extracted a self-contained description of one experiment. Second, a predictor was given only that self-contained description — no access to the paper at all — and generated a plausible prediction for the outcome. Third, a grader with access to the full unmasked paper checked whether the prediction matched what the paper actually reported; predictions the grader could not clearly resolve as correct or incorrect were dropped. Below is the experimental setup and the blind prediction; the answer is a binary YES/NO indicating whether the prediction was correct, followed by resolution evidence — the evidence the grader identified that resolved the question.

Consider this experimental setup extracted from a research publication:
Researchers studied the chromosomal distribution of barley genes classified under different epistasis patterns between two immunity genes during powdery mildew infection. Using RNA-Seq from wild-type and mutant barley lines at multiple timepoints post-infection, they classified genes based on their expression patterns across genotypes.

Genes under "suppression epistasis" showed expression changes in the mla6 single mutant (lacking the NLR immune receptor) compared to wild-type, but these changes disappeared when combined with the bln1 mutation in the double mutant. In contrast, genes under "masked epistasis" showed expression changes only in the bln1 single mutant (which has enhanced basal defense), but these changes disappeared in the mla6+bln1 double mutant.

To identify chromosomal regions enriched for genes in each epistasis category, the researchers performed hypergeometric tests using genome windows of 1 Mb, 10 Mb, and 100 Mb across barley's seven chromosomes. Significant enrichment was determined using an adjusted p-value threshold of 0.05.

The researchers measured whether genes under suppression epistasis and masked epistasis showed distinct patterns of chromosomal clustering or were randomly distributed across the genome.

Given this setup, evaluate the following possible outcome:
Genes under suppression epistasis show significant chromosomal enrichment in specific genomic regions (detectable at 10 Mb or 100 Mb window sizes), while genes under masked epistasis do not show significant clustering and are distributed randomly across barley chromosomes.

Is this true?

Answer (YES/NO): NO